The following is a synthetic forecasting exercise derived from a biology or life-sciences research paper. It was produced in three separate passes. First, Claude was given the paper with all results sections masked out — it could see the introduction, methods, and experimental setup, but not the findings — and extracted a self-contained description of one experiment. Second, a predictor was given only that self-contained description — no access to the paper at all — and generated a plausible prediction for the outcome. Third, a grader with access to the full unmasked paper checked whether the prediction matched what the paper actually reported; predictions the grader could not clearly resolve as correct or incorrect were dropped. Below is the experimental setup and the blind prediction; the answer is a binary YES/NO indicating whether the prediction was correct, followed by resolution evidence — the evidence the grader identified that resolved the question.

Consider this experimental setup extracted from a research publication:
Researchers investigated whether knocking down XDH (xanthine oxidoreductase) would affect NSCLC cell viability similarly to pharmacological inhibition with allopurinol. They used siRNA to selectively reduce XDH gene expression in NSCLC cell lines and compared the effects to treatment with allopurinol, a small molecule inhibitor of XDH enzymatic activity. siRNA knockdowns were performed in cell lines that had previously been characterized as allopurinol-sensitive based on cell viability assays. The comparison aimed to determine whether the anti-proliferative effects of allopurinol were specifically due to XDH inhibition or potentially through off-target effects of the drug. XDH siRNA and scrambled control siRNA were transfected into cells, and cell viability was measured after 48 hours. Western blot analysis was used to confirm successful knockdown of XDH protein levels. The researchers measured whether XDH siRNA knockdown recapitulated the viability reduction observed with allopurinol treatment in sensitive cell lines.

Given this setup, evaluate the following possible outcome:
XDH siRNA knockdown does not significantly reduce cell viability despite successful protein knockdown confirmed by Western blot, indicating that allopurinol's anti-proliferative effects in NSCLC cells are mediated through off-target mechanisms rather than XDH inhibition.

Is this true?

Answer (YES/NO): NO